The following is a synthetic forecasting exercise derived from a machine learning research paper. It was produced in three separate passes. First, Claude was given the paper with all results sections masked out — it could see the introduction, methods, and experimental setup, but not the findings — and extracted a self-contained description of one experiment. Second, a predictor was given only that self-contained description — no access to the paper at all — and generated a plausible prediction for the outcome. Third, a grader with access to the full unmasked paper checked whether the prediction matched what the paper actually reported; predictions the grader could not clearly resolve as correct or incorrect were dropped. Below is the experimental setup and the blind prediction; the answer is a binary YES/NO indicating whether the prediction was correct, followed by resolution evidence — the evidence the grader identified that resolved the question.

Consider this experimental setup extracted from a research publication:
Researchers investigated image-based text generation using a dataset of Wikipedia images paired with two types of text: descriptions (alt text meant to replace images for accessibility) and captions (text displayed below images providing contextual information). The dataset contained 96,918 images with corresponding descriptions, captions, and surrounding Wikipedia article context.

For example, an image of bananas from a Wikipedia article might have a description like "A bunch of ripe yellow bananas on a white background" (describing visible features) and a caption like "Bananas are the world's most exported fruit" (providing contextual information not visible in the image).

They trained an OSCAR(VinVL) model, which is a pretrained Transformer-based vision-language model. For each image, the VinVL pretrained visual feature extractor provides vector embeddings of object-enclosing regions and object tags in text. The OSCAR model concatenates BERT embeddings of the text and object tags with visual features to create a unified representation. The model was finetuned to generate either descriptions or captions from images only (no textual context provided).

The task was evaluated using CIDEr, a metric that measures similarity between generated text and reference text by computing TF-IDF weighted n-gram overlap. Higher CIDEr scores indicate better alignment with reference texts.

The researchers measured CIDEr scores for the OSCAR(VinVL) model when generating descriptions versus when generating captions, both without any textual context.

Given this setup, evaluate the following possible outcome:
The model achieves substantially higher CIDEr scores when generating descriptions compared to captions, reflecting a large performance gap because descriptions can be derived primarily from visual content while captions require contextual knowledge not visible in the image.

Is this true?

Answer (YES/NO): YES